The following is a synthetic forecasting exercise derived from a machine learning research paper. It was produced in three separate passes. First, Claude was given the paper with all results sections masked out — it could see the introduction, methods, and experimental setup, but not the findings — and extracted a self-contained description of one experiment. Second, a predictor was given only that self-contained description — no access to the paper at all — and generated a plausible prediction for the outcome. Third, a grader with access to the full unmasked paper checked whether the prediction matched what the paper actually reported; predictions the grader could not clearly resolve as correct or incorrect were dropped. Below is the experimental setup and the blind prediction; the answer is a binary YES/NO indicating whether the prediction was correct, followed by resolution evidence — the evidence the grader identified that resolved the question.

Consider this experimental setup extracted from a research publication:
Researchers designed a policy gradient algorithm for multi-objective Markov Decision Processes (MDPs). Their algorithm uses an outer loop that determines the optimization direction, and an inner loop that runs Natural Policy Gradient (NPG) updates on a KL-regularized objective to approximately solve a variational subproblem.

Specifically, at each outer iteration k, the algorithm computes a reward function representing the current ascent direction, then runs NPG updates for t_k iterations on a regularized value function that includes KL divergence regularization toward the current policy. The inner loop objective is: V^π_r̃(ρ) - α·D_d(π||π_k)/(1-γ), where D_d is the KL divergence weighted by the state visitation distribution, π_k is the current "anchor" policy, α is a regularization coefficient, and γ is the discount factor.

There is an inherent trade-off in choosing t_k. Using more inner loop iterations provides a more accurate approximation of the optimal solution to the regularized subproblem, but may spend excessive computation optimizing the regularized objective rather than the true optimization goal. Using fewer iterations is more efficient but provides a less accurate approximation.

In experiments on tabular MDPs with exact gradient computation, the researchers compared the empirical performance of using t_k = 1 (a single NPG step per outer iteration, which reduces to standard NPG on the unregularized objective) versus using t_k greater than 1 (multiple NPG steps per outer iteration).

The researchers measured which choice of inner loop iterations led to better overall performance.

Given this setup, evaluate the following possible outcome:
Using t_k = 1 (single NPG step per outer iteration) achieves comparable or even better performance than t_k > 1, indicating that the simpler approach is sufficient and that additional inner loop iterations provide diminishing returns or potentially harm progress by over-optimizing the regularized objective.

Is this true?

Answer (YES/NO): NO